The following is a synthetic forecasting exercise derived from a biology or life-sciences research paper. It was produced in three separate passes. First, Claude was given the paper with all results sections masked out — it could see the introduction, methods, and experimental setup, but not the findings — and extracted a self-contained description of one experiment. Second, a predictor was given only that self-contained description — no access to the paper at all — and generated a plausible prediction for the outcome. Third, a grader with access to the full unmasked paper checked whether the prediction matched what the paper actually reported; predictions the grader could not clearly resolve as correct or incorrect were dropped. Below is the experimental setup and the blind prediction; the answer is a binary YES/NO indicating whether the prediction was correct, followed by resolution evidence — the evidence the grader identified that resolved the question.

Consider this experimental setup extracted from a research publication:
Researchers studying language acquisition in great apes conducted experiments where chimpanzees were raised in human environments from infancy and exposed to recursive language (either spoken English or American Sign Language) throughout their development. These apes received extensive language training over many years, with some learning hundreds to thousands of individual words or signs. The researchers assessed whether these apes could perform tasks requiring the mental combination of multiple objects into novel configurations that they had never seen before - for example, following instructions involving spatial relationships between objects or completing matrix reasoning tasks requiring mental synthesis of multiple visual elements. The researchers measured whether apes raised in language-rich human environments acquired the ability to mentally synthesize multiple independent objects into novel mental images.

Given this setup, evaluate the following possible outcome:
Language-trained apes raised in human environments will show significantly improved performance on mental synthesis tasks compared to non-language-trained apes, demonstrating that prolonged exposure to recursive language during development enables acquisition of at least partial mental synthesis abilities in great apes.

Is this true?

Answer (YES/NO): NO